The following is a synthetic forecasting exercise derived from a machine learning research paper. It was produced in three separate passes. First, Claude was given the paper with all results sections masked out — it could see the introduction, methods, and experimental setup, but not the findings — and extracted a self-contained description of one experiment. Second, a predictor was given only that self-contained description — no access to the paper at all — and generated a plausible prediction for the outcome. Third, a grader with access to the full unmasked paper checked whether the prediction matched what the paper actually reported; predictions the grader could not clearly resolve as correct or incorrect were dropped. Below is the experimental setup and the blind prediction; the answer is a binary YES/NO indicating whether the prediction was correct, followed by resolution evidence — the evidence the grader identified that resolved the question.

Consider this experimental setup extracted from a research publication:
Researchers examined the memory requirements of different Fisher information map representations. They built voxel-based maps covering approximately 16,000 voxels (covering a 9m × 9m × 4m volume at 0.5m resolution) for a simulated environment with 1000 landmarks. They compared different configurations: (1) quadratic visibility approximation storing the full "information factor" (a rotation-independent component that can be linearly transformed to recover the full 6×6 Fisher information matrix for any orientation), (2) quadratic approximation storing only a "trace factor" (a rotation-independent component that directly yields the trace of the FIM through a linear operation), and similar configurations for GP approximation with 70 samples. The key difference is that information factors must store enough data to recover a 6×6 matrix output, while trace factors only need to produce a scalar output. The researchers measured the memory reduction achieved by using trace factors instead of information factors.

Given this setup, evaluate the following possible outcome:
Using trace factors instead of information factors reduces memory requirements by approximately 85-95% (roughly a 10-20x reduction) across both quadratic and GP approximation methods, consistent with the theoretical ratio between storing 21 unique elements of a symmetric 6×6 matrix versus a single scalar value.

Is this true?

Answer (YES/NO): NO